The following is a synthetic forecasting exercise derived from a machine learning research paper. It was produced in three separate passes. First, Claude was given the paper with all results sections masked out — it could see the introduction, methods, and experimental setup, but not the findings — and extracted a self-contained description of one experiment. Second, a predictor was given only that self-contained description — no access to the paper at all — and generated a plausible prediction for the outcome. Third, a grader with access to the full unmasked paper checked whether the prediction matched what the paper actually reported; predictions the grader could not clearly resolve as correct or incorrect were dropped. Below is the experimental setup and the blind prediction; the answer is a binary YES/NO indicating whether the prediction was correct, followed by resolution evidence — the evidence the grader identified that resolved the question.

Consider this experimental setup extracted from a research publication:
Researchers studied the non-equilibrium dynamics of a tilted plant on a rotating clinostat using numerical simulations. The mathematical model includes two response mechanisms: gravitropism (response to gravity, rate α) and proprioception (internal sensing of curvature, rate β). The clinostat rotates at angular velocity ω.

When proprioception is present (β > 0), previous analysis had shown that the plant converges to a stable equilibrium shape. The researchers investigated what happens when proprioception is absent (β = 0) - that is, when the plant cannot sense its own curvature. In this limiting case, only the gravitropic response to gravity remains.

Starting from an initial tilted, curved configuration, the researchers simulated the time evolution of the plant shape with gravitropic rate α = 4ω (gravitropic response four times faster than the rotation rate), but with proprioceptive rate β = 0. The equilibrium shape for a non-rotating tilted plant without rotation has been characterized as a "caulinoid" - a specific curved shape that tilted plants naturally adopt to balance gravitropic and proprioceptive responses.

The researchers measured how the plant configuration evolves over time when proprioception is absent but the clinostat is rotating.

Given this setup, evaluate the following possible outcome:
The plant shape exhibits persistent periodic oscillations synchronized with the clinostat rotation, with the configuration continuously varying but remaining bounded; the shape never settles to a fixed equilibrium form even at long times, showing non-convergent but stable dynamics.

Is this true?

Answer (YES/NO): YES